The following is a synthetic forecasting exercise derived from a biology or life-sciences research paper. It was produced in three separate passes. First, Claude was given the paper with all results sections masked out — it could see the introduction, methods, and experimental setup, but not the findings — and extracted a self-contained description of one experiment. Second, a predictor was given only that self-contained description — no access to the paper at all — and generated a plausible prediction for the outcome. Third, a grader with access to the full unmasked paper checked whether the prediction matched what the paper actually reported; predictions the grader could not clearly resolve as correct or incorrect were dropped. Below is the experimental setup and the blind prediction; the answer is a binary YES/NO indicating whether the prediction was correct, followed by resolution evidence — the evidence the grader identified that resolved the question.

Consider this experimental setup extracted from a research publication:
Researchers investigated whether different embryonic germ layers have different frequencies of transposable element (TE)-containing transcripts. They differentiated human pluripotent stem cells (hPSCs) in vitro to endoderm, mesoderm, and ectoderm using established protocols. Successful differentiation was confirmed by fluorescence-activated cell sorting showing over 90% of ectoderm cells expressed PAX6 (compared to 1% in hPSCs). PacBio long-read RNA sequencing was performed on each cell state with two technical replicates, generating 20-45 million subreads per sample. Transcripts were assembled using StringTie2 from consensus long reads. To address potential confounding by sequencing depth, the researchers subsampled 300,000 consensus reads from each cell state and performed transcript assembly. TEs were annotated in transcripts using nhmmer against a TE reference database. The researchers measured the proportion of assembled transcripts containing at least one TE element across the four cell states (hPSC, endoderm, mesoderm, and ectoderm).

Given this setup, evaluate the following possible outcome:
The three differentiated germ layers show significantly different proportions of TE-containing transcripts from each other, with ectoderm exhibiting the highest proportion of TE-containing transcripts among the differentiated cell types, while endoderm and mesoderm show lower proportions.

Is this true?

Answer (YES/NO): YES